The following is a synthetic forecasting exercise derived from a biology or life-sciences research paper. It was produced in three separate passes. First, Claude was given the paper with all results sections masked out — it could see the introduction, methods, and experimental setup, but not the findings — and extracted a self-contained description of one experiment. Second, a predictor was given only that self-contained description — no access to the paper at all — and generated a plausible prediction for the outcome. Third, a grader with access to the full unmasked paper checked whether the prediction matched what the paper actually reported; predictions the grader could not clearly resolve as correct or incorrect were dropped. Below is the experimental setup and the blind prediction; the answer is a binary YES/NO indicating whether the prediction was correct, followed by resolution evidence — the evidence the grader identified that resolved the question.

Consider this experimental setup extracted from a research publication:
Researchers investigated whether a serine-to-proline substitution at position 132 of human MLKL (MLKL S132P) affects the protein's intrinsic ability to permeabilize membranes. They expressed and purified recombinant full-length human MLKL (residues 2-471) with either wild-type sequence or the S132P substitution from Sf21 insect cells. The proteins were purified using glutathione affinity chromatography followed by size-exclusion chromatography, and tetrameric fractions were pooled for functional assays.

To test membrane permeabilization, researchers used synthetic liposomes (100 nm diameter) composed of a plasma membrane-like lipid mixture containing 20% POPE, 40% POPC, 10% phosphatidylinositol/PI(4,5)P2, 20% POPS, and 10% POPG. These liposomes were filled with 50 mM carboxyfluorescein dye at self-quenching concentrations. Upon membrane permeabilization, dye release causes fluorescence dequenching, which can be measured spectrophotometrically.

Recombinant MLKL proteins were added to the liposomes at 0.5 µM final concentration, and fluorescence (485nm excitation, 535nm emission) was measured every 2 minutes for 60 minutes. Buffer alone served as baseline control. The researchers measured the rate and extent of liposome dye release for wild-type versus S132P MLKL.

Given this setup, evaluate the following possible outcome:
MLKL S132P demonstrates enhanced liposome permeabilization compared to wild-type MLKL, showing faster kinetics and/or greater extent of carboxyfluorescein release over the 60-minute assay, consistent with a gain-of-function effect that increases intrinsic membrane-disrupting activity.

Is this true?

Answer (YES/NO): YES